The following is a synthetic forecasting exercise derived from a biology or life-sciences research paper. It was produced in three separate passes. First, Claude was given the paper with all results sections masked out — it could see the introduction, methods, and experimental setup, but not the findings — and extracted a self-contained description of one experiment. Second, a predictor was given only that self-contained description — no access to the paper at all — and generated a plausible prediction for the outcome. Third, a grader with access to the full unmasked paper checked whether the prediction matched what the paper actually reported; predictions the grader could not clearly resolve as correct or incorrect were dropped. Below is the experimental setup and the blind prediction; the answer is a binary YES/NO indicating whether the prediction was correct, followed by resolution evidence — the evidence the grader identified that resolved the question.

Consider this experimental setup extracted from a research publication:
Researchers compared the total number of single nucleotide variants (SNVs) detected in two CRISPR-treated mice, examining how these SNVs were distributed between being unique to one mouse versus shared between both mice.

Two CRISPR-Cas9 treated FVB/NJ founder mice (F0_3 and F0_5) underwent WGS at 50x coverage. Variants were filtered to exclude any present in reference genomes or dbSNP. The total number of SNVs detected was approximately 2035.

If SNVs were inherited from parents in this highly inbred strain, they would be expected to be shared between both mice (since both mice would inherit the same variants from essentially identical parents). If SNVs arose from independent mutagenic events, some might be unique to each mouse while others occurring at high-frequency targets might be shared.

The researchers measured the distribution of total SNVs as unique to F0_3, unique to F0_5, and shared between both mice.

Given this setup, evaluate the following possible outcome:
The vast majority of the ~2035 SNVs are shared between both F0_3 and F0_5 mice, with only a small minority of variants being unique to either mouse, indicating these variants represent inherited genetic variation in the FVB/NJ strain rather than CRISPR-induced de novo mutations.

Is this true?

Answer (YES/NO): NO